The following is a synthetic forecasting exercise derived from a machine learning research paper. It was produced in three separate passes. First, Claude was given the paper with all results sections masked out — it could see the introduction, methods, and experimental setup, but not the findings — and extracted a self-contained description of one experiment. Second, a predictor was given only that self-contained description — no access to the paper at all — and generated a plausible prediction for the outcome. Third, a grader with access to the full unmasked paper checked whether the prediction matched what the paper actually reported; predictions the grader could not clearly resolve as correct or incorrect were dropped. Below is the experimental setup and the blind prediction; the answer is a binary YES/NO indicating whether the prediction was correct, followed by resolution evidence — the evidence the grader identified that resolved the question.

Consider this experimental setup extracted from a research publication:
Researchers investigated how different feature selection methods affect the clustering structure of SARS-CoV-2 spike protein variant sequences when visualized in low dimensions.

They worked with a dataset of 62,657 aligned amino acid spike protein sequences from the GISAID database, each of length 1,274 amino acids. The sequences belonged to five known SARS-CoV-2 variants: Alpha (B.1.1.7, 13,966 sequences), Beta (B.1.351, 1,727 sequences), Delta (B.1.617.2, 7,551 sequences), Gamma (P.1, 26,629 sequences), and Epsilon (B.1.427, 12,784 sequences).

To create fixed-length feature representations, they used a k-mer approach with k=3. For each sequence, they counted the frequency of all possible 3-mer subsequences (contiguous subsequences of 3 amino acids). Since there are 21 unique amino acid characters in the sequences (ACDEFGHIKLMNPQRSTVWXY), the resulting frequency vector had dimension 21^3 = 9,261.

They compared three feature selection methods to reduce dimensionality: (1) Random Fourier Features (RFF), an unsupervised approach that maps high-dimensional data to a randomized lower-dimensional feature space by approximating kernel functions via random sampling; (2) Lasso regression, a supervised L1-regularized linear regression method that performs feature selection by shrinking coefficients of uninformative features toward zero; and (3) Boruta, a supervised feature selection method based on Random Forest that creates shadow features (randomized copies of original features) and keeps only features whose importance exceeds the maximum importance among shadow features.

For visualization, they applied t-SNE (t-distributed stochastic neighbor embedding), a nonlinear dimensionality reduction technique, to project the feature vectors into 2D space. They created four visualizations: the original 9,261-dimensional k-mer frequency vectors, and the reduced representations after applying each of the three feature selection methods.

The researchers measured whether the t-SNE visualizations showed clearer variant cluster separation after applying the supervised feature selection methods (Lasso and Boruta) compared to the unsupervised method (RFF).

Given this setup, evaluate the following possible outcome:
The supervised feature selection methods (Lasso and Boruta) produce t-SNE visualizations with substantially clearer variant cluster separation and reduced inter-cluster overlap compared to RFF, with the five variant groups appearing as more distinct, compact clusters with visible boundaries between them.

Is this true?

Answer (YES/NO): YES